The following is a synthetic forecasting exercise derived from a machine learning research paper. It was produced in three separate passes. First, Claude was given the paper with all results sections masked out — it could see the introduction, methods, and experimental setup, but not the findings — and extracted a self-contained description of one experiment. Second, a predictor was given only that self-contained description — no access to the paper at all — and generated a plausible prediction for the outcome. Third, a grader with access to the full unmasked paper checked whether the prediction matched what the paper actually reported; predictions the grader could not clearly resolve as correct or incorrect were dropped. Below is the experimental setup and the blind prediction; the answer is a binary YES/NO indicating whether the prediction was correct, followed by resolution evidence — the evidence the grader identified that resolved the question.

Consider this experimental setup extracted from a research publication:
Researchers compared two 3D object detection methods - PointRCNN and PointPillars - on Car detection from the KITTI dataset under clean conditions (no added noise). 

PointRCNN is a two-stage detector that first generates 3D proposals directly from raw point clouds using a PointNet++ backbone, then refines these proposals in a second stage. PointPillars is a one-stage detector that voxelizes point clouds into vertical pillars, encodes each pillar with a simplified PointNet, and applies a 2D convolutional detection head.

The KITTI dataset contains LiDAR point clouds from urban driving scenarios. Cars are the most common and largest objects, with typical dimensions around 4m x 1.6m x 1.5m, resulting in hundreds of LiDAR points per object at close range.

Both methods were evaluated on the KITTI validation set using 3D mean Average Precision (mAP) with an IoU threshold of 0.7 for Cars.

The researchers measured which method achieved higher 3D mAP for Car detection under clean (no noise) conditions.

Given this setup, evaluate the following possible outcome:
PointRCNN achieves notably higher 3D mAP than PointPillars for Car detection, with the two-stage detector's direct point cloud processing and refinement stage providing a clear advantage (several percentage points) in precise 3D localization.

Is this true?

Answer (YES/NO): NO